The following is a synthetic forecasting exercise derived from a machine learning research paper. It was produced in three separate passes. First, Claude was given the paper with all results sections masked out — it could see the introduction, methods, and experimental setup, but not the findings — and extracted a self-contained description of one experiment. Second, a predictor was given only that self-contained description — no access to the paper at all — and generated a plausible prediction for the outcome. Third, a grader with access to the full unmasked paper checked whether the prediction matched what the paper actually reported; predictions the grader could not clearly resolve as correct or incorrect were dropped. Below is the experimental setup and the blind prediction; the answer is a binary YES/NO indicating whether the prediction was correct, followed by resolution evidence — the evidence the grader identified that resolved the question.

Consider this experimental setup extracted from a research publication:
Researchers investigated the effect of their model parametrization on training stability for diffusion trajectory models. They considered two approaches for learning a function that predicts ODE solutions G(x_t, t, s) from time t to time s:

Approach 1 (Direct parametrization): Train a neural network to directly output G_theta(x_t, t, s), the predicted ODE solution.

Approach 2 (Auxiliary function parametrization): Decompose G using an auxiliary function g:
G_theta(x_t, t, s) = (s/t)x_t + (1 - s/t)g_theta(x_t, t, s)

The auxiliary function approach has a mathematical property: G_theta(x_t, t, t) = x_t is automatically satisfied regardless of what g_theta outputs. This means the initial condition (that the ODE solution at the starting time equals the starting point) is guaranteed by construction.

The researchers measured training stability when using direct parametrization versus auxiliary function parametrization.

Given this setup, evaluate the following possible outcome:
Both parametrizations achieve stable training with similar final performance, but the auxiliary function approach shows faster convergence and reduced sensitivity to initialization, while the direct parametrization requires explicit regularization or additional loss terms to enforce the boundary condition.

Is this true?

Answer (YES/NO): NO